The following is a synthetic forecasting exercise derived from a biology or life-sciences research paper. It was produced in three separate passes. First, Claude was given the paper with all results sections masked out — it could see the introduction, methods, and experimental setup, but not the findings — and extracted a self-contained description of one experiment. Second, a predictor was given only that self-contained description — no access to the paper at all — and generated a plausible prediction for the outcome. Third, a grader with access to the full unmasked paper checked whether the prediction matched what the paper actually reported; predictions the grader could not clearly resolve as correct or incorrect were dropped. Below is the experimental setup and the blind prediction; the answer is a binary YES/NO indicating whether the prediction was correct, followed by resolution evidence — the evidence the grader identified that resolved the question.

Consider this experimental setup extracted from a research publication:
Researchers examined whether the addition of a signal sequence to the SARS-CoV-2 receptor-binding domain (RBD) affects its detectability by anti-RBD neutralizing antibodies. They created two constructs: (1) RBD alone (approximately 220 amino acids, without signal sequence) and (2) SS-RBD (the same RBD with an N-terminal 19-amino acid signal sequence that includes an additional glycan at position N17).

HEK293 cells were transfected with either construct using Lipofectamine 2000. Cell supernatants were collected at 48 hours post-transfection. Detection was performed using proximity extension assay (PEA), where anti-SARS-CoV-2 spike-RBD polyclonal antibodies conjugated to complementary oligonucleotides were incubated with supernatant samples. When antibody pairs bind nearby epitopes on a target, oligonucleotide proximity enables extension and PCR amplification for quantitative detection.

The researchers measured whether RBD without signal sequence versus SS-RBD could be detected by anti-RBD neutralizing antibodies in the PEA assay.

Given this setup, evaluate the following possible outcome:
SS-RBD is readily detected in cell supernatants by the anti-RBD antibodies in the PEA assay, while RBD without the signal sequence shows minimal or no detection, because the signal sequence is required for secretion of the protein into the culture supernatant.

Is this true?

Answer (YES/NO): YES